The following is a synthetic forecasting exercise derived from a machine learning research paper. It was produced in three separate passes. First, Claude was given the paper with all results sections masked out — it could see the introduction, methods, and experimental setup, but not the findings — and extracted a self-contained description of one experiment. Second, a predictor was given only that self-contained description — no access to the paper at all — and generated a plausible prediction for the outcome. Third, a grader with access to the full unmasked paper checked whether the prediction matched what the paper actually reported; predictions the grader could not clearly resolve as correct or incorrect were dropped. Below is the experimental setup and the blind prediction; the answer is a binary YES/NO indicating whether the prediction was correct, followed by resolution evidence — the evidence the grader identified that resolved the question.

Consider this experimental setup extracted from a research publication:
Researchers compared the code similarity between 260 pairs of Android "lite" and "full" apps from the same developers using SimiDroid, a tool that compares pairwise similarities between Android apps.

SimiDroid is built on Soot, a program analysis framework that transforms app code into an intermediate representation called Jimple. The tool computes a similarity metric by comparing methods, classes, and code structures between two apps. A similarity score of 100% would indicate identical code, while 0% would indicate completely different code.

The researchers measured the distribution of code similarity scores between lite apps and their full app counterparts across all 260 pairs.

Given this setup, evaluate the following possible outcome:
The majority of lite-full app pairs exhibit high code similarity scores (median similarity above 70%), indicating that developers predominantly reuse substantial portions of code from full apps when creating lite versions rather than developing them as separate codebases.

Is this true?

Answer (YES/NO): NO